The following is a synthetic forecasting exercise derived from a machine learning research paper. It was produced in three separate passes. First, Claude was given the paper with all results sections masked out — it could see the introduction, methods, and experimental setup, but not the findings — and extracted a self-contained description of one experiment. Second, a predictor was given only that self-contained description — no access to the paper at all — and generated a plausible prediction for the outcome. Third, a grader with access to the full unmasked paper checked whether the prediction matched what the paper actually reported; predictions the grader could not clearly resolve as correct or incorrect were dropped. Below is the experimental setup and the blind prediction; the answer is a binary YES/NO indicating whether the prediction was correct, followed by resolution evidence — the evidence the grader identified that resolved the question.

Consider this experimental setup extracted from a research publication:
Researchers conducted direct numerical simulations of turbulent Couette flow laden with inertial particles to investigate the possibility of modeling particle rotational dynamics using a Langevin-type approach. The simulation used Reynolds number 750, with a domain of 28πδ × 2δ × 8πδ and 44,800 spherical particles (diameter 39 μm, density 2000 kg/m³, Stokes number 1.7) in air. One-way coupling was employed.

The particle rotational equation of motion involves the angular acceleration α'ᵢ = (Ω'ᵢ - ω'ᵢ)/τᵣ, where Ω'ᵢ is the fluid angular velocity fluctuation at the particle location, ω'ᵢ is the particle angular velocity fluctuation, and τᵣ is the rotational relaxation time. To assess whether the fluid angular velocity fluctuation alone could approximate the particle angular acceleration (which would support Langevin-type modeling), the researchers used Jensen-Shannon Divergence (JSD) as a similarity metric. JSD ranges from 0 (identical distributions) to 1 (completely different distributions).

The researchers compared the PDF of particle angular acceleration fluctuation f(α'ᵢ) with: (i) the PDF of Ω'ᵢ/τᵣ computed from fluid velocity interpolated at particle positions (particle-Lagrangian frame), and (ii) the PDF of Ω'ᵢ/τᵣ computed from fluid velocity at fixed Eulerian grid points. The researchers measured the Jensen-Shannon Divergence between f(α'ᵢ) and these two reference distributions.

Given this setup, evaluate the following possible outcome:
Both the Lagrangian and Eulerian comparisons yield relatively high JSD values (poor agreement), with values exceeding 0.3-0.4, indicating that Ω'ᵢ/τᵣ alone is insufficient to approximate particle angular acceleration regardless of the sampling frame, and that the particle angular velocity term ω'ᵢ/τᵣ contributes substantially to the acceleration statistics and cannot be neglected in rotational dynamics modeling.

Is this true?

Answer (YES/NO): NO